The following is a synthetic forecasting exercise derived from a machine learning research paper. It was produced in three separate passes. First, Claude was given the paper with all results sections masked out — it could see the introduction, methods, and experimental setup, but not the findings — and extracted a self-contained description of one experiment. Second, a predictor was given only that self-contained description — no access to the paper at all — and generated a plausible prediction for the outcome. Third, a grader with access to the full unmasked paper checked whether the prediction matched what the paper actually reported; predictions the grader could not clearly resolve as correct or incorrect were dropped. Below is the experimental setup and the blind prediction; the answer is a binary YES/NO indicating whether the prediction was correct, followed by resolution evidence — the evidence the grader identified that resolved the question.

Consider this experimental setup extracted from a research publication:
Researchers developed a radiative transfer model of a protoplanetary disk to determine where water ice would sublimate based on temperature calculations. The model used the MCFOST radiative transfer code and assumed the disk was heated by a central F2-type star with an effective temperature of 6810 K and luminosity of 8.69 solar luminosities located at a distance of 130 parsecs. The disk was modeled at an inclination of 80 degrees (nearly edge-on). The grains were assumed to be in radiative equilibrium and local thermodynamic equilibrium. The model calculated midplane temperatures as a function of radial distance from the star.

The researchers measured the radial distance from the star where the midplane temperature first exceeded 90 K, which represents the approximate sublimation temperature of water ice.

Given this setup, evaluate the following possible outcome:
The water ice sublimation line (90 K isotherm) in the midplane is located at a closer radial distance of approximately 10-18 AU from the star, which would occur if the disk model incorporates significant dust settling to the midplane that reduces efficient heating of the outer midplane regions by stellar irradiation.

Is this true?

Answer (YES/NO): NO